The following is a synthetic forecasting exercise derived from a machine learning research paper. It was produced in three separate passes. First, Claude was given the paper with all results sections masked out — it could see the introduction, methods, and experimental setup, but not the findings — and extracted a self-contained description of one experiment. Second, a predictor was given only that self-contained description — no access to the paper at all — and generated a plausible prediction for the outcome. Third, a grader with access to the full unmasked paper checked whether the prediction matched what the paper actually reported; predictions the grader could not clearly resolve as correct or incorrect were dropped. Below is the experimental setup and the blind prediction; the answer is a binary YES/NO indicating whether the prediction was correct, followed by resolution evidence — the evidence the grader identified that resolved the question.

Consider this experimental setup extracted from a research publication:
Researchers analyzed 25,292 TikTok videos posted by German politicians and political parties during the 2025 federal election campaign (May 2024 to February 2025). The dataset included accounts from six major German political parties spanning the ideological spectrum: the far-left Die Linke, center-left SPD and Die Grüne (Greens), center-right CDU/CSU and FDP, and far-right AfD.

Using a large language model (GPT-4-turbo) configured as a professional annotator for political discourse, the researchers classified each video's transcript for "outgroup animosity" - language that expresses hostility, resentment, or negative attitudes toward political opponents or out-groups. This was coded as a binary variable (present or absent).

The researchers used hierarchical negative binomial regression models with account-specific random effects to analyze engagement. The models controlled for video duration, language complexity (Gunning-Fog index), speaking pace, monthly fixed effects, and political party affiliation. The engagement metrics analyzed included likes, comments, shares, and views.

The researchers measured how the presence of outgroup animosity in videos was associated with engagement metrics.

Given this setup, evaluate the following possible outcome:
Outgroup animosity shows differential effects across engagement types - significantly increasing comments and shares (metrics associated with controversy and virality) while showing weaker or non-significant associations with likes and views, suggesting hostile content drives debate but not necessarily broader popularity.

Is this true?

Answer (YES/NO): NO